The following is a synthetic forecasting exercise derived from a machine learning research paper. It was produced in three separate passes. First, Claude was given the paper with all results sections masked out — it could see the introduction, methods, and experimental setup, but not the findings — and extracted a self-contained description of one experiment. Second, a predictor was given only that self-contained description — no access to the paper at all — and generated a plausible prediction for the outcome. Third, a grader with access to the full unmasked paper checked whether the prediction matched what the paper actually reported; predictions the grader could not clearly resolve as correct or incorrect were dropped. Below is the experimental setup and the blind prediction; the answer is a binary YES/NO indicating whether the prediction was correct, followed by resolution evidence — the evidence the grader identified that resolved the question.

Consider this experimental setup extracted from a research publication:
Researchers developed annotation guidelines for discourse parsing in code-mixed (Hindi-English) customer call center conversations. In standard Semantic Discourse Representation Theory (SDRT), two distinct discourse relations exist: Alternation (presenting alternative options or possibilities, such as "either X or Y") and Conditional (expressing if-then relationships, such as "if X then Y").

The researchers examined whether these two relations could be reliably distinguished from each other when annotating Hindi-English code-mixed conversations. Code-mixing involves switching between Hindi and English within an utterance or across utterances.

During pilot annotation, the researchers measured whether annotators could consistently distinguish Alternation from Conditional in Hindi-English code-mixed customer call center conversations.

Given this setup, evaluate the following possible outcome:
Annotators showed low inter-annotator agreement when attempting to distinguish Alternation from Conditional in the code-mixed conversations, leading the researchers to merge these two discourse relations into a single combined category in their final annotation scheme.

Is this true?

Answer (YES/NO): YES